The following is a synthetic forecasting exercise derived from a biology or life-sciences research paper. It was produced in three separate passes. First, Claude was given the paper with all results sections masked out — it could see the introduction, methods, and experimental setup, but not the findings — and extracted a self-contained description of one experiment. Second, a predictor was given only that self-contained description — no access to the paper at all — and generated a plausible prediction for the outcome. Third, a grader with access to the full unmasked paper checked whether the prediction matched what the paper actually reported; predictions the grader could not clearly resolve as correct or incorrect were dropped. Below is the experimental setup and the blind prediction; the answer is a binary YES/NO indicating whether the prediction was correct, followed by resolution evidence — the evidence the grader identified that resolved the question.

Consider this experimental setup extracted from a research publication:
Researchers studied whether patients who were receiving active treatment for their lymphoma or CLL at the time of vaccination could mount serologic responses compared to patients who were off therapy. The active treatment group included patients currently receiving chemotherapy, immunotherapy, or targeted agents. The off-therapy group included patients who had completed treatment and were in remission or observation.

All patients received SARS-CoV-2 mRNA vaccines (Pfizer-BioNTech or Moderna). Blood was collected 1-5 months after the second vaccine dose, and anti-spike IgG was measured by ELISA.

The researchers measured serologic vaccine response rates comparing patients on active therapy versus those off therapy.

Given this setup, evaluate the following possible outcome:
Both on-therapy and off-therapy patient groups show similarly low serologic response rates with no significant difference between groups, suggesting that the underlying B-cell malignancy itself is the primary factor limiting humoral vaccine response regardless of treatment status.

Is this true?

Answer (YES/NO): NO